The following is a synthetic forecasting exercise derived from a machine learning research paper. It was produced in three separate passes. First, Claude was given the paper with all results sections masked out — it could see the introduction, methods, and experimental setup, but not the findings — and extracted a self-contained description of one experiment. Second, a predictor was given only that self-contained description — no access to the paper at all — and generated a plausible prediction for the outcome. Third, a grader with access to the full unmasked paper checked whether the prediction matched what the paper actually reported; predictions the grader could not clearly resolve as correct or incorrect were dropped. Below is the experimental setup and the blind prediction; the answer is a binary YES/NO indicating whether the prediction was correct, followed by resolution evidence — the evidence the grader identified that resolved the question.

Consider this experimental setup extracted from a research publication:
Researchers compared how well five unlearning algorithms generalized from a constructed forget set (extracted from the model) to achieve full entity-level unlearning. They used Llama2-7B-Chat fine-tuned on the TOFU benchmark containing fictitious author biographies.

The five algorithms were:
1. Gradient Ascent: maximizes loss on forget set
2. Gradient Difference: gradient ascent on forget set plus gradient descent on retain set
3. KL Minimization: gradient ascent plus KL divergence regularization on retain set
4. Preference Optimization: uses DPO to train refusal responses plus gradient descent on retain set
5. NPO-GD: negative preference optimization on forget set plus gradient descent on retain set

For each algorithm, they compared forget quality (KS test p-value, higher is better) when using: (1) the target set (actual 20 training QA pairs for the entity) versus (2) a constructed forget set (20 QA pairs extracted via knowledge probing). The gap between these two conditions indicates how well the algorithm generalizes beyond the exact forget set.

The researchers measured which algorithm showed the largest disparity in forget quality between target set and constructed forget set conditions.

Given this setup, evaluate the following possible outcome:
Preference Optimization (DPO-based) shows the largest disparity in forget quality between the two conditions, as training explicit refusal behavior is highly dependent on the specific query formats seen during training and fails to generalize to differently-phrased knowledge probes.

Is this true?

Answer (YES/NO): NO